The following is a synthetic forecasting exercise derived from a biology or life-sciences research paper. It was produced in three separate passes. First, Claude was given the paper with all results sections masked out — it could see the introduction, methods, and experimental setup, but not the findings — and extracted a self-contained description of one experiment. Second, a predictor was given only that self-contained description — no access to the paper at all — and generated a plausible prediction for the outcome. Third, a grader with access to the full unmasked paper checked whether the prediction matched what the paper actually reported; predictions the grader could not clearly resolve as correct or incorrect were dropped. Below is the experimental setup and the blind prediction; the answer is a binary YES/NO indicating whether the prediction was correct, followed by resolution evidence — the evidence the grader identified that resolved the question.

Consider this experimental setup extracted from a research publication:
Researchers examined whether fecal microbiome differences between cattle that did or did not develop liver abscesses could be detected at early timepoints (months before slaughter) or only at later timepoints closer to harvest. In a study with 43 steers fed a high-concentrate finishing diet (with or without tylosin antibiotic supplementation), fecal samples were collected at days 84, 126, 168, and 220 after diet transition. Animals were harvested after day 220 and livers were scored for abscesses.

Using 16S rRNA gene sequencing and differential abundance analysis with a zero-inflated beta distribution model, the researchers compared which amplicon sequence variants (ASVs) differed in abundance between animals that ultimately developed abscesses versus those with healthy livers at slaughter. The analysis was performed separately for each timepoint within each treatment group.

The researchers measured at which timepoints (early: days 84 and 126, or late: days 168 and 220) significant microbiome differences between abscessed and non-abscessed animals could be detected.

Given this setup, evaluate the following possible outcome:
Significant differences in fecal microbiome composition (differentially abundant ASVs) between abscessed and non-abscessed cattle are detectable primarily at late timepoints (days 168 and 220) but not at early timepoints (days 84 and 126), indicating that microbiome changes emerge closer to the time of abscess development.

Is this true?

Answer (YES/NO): NO